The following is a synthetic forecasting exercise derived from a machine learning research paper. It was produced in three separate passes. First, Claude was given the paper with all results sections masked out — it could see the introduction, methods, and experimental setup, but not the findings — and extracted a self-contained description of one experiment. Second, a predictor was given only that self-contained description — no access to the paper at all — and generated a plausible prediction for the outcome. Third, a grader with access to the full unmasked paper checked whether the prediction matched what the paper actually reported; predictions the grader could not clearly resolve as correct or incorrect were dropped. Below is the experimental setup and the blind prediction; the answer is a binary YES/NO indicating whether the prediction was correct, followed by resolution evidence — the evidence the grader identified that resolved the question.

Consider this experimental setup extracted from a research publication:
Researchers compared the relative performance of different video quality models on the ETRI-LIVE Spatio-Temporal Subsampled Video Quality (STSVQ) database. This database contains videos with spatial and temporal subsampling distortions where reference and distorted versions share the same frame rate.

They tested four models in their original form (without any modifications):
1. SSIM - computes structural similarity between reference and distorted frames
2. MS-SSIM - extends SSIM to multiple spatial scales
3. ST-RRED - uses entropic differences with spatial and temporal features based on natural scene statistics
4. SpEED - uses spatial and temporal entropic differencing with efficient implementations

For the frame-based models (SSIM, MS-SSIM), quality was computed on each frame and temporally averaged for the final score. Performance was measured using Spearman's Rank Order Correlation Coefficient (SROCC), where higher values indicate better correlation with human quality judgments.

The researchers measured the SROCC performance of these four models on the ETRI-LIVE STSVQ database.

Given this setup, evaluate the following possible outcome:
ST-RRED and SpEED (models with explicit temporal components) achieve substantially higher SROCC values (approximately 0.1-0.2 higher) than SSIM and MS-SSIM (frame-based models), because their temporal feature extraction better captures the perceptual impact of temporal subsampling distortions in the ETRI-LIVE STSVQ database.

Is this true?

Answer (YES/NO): NO